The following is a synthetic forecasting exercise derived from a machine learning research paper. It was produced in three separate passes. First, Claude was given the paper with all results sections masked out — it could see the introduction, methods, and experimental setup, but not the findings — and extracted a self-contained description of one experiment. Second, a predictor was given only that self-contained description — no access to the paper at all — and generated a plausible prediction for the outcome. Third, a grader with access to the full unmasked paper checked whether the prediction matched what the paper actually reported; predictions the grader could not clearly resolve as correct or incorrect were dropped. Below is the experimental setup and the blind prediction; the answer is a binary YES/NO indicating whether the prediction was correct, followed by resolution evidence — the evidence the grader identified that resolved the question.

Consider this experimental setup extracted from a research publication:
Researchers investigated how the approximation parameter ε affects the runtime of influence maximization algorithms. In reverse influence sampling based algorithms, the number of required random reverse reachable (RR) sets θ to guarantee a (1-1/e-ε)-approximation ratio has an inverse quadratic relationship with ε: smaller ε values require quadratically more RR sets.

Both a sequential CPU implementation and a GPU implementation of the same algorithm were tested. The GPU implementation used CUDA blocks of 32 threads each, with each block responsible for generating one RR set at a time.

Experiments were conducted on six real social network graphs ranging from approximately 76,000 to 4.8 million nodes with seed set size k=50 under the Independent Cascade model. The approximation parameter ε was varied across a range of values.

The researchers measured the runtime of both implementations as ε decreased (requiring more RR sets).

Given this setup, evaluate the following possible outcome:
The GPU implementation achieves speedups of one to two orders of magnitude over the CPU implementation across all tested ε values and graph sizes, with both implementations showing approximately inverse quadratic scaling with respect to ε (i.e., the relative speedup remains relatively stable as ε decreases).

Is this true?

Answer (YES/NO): YES